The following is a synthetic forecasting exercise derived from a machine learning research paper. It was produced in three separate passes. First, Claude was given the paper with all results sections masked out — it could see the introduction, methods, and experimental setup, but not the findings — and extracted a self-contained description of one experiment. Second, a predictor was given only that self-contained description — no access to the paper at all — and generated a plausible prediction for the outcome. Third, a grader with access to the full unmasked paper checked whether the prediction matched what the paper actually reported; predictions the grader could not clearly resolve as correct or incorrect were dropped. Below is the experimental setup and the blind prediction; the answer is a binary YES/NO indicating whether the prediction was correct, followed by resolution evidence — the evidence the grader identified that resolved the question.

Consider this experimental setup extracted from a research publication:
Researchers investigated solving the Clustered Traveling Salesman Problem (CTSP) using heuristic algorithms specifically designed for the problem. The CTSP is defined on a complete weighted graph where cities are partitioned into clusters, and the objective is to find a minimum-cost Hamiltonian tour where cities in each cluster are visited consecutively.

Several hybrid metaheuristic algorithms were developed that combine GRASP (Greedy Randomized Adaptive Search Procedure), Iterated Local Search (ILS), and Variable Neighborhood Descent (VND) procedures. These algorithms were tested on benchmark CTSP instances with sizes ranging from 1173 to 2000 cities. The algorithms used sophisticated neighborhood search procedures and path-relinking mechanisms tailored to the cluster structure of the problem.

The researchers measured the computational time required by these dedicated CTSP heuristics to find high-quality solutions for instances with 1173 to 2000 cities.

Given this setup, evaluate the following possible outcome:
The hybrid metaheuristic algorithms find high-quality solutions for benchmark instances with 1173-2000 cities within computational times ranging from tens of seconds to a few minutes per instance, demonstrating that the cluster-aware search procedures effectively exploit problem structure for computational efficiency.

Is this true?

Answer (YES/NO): NO